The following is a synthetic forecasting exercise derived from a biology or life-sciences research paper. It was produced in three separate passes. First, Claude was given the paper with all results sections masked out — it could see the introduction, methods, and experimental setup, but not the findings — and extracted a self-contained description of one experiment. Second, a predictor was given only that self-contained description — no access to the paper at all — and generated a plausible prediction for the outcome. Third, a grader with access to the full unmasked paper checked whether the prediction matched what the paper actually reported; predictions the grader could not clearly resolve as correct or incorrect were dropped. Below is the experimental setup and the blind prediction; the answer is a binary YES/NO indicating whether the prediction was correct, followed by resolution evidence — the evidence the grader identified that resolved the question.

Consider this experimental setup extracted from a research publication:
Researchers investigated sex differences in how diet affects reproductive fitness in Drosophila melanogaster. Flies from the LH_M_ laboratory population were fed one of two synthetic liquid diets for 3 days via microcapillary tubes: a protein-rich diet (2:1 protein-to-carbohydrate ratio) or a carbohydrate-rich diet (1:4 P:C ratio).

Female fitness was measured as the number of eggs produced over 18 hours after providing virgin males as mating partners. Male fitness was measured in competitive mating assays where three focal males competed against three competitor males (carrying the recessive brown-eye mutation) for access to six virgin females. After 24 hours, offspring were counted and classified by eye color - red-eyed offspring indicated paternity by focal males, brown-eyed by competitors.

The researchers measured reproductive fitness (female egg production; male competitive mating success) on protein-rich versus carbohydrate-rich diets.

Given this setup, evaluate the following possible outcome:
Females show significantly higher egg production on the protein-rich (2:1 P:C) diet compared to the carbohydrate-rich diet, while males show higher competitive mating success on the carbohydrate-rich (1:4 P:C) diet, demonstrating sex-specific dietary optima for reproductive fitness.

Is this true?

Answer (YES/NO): YES